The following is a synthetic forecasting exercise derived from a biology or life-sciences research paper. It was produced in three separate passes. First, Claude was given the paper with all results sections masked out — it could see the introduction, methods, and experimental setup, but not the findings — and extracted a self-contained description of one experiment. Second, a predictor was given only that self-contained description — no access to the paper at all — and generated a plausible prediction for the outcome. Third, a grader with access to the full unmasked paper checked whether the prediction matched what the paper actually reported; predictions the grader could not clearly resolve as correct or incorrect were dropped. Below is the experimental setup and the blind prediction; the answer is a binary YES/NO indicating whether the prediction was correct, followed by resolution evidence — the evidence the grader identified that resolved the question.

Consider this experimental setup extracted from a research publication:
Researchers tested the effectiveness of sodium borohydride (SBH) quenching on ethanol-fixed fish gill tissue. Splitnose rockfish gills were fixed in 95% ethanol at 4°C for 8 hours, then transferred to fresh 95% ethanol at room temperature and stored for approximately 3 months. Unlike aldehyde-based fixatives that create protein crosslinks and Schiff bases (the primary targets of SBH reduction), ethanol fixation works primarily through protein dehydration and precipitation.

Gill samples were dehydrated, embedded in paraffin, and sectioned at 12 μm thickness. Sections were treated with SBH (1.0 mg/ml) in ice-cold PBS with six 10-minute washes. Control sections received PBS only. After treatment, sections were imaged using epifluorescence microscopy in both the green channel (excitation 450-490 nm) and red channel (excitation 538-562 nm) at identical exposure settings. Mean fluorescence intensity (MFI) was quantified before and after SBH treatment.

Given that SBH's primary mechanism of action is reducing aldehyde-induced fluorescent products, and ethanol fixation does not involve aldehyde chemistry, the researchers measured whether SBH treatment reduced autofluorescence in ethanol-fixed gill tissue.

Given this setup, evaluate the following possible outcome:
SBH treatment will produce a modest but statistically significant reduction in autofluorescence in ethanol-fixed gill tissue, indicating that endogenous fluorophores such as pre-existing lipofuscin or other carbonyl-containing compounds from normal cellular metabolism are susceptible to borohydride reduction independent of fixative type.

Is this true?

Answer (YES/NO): NO